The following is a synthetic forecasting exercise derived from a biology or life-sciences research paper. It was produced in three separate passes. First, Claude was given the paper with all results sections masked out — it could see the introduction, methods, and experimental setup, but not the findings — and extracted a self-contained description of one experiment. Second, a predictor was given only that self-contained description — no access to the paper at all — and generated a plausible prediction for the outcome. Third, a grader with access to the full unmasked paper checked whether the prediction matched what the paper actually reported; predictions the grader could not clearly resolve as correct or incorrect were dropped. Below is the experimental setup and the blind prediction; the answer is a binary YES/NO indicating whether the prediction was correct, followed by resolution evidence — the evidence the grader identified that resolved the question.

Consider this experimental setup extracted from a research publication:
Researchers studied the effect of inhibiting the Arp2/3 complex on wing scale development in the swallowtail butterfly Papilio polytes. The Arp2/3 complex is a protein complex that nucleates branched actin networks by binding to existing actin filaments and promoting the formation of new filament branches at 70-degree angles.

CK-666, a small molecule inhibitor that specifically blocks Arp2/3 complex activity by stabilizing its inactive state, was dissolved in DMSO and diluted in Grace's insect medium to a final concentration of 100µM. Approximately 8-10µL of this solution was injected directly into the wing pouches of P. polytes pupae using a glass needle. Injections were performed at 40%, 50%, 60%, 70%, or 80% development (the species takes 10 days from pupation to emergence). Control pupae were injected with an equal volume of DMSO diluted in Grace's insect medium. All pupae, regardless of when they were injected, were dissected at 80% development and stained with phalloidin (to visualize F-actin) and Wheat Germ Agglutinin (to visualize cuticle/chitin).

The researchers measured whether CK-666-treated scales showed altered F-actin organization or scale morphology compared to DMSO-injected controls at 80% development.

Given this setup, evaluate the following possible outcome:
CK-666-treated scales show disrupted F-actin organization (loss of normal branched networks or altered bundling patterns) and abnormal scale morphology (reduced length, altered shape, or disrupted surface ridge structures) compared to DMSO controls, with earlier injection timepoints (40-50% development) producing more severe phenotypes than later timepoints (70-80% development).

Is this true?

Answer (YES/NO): NO